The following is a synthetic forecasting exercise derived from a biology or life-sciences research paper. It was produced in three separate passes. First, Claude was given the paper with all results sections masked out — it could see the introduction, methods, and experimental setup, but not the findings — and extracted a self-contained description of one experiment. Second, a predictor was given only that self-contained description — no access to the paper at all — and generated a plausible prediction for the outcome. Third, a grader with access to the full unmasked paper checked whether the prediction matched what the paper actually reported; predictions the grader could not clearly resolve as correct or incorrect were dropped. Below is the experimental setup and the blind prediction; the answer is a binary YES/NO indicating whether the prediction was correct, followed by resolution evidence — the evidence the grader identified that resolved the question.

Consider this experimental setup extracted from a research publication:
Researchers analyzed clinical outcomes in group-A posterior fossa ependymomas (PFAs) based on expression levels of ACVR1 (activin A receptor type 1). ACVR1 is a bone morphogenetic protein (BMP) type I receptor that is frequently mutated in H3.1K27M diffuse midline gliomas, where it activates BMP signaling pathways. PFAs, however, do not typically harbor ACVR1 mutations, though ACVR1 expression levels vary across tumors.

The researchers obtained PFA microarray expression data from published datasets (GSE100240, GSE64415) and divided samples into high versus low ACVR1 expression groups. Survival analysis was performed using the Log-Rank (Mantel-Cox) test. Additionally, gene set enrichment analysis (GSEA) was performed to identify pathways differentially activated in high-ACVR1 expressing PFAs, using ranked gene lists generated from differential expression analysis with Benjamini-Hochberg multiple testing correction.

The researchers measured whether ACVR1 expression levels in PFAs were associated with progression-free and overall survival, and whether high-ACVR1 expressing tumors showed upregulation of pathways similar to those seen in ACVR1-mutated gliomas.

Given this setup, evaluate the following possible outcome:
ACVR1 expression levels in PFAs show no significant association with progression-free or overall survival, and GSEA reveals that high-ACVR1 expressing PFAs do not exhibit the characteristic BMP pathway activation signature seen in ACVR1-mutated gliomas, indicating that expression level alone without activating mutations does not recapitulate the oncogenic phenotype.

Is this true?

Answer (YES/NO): NO